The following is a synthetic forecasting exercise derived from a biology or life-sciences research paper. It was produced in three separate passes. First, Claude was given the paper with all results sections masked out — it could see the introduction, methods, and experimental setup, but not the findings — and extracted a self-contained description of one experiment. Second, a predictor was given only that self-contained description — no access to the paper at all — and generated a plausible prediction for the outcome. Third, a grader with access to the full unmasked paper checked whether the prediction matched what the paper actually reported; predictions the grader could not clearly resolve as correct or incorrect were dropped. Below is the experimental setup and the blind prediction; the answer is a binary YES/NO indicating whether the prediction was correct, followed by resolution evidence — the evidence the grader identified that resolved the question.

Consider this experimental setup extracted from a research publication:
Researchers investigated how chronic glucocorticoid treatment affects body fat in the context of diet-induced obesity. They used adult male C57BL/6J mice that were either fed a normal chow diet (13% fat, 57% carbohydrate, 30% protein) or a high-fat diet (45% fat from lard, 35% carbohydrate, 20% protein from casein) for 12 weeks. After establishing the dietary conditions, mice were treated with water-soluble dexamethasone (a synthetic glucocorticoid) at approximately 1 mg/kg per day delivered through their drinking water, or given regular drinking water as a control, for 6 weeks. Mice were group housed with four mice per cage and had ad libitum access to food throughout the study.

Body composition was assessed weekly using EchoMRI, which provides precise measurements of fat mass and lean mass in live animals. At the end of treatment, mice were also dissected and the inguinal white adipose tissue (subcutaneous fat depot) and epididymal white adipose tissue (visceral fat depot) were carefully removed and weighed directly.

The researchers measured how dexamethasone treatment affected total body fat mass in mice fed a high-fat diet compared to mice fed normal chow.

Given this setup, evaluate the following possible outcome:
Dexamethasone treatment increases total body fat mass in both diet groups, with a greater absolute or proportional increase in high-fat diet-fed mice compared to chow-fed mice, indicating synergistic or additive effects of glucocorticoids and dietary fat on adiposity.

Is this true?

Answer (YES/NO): NO